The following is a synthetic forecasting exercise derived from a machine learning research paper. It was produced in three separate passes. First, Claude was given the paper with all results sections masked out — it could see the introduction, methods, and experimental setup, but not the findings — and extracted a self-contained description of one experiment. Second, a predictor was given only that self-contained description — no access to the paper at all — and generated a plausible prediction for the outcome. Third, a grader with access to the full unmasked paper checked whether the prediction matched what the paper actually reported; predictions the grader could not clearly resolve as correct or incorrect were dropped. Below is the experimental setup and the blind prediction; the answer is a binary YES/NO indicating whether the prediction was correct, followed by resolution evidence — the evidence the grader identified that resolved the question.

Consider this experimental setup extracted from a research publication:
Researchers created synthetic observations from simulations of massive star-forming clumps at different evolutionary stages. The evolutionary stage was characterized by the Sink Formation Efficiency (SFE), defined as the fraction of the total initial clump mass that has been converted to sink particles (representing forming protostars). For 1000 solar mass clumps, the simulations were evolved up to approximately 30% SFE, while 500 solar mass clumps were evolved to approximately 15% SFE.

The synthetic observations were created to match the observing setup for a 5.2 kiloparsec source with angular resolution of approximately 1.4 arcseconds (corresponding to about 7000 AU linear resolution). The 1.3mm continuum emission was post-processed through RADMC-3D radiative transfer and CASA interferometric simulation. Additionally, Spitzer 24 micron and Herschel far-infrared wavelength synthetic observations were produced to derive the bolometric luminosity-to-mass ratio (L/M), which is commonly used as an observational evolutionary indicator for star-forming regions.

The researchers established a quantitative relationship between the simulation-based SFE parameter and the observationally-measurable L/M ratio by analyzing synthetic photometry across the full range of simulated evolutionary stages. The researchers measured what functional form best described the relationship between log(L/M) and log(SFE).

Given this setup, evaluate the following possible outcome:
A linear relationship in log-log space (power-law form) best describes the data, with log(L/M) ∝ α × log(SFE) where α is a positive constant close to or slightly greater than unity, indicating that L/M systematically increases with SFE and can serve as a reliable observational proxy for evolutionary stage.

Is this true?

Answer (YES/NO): YES